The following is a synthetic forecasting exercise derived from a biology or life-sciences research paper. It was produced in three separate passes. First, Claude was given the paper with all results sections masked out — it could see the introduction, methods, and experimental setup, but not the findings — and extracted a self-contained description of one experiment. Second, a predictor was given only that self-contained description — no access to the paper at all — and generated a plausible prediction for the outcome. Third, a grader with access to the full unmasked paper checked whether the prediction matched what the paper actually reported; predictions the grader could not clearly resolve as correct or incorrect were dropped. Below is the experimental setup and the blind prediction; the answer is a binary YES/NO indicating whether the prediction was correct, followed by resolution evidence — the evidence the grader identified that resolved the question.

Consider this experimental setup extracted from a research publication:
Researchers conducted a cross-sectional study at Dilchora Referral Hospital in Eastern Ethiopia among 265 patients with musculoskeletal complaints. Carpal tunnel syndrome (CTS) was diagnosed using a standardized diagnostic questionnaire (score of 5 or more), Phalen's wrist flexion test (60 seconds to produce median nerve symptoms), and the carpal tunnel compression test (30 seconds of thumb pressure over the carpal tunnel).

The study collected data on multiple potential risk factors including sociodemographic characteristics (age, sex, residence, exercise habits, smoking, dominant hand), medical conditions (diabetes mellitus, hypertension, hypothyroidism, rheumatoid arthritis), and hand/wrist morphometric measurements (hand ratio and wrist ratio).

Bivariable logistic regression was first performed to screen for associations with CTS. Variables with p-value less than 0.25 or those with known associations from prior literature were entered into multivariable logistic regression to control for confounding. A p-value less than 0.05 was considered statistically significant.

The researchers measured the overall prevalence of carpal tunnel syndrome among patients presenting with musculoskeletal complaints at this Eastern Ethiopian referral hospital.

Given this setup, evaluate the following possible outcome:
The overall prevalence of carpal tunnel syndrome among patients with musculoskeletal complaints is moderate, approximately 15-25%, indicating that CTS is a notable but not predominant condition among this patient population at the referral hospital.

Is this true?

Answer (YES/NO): NO